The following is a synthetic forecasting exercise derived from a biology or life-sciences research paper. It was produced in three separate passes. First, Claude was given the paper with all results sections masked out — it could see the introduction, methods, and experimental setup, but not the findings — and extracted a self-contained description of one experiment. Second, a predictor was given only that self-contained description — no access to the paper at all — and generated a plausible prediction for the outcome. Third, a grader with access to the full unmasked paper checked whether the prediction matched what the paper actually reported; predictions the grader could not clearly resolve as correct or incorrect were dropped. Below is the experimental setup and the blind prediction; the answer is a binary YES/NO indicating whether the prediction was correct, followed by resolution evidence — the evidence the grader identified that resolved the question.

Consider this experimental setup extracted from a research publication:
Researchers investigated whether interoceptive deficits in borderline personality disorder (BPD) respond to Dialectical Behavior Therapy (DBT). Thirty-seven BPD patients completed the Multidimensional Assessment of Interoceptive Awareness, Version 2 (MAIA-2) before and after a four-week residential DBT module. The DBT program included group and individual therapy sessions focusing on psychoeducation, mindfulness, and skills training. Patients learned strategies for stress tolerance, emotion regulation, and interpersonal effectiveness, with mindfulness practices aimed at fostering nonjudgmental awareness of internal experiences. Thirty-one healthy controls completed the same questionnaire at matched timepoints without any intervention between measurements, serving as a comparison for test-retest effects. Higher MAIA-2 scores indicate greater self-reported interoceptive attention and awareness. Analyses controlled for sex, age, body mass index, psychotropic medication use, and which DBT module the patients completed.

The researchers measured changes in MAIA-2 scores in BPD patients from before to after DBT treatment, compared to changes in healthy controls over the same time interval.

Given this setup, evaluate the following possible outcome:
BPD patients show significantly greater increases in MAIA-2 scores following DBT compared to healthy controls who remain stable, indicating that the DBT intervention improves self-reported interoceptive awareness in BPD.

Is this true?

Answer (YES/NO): YES